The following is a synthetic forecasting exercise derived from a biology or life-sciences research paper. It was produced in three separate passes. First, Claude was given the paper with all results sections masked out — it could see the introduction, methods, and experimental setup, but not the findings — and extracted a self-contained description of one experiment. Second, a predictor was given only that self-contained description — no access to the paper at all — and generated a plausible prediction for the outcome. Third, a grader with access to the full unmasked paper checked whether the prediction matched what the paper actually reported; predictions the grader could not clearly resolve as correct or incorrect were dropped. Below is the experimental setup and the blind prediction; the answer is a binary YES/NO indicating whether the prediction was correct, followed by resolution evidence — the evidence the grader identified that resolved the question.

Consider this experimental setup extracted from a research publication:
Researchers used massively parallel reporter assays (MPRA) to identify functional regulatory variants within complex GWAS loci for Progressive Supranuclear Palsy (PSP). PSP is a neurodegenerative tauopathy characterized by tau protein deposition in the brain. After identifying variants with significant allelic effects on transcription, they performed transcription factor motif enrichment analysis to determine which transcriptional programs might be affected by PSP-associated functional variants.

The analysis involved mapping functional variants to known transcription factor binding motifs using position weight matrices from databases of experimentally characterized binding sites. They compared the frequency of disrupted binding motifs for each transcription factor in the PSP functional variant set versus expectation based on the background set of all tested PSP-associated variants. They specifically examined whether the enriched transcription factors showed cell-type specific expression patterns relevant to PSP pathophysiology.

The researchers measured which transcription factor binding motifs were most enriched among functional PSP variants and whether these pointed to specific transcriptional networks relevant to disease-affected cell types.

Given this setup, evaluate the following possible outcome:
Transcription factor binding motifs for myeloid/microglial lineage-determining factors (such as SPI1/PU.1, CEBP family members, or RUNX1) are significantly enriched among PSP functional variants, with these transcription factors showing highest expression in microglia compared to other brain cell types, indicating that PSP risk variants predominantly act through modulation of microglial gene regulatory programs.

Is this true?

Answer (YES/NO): NO